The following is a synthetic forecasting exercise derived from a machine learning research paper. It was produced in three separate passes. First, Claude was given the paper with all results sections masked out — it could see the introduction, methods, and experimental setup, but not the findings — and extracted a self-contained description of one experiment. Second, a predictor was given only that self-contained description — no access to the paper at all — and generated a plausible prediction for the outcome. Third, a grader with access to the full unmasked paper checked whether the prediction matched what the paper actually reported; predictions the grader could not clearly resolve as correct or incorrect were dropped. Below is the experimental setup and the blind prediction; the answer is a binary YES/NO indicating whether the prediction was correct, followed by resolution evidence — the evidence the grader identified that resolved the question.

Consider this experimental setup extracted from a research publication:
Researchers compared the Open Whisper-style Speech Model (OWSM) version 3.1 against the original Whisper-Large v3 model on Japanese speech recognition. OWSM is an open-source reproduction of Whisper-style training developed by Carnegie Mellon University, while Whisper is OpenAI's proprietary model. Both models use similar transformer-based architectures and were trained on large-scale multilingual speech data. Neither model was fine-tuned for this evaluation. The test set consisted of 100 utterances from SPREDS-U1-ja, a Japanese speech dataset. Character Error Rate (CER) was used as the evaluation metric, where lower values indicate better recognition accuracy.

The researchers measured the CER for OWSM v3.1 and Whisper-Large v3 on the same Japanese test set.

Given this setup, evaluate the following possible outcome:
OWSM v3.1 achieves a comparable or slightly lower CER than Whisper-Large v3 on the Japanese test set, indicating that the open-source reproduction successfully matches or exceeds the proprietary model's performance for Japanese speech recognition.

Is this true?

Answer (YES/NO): YES